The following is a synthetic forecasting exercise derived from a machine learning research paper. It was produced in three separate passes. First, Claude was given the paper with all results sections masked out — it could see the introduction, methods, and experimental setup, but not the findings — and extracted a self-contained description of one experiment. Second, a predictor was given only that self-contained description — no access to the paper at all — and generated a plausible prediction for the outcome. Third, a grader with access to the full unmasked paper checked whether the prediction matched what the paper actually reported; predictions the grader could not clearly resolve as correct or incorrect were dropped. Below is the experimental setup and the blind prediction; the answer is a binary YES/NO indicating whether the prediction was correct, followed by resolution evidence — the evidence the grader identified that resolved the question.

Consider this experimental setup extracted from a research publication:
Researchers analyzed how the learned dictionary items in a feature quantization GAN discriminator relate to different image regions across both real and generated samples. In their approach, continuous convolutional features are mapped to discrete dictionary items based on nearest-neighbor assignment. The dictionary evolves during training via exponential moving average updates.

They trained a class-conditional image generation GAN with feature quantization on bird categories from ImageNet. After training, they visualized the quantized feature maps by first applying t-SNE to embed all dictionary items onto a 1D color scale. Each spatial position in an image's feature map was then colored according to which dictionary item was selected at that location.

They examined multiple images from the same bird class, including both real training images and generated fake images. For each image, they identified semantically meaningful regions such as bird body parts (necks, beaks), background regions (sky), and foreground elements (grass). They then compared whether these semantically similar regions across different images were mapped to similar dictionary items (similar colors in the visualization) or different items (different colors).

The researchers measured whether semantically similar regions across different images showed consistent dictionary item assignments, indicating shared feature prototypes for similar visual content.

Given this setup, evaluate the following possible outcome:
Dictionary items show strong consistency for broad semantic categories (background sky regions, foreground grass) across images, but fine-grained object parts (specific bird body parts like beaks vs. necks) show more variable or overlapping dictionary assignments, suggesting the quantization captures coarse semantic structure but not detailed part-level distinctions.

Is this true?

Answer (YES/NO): NO